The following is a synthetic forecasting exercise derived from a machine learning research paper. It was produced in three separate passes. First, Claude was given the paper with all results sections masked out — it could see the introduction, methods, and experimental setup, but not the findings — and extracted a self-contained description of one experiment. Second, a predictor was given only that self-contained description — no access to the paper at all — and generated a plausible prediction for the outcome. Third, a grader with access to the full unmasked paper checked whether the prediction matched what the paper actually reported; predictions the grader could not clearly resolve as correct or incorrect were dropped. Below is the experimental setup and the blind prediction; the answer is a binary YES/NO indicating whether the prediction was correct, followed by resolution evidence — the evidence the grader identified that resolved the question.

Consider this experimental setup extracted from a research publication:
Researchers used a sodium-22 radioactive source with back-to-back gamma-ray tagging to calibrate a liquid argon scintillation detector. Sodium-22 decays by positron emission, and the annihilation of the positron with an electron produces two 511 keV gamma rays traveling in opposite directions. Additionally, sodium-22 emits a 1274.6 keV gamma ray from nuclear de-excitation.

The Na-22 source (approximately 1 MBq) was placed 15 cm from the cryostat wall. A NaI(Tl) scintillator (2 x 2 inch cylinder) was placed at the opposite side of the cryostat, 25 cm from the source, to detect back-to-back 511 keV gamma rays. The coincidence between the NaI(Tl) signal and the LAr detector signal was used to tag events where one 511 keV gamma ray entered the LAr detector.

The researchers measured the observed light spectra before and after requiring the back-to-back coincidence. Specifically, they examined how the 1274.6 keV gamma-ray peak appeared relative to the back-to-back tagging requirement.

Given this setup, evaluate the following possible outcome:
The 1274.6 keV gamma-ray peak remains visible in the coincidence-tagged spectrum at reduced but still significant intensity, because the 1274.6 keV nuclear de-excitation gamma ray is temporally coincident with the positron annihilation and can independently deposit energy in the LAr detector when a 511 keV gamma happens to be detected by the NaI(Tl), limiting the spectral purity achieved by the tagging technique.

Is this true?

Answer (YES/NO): NO